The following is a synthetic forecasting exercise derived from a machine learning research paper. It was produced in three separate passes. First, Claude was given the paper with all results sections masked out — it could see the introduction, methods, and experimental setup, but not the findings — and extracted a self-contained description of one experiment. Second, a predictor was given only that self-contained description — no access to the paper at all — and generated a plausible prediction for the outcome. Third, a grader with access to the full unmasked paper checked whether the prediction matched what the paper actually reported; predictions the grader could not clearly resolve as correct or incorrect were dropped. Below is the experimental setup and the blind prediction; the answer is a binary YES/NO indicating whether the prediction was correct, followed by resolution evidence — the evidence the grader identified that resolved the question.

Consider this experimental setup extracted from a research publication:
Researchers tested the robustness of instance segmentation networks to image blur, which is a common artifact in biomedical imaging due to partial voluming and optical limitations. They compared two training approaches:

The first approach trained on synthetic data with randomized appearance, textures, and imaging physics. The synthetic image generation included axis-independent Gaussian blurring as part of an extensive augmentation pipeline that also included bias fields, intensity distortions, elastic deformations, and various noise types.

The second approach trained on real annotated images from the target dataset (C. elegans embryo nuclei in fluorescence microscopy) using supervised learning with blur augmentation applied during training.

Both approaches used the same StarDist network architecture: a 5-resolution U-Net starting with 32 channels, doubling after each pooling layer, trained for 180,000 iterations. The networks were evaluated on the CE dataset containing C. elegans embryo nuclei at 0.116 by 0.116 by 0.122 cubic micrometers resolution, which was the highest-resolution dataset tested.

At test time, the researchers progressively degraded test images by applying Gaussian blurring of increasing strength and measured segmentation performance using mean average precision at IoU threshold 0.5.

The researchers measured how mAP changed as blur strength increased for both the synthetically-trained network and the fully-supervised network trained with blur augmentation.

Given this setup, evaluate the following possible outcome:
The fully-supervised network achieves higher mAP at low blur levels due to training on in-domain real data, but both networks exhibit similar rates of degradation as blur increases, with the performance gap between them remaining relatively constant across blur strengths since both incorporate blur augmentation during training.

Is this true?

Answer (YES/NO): NO